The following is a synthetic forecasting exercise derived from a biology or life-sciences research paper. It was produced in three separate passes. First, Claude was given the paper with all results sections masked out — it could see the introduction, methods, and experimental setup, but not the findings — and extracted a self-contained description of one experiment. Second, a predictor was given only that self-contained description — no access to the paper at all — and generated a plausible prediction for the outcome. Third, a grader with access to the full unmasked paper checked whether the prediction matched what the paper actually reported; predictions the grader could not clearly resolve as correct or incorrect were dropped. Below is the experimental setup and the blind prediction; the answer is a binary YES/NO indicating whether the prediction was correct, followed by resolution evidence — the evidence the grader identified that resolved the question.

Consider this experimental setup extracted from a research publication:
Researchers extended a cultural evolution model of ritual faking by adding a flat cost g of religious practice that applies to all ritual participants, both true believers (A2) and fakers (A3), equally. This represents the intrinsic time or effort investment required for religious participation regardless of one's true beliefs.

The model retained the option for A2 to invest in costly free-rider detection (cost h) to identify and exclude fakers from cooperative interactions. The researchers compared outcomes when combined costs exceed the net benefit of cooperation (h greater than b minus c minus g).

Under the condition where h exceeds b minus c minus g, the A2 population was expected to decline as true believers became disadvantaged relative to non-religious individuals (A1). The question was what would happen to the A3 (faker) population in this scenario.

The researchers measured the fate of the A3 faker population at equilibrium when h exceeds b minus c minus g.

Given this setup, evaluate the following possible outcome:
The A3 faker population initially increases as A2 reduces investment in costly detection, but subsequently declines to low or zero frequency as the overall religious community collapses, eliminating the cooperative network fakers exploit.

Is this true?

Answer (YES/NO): NO